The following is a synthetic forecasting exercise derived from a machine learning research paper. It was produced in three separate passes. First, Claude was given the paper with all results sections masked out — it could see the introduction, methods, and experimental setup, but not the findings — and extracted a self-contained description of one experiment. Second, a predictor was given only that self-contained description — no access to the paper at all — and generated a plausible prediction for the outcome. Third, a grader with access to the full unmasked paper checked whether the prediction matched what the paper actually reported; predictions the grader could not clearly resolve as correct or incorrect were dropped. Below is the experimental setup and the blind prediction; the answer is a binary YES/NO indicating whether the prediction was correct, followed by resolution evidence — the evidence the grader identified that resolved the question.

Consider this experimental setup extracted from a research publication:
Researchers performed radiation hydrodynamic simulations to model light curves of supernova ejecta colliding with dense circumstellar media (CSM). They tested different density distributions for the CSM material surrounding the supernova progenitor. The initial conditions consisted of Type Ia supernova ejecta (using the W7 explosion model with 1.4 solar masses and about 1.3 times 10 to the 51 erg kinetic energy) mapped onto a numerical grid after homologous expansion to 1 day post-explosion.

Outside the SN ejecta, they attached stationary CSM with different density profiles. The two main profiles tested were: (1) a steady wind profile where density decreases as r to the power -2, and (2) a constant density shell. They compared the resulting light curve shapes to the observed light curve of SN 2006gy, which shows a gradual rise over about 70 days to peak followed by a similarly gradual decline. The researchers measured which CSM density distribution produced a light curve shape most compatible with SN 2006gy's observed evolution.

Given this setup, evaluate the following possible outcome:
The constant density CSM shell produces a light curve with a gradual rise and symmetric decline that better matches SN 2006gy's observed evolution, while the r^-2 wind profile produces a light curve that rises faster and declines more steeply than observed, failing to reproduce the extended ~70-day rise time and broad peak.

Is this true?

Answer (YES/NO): NO